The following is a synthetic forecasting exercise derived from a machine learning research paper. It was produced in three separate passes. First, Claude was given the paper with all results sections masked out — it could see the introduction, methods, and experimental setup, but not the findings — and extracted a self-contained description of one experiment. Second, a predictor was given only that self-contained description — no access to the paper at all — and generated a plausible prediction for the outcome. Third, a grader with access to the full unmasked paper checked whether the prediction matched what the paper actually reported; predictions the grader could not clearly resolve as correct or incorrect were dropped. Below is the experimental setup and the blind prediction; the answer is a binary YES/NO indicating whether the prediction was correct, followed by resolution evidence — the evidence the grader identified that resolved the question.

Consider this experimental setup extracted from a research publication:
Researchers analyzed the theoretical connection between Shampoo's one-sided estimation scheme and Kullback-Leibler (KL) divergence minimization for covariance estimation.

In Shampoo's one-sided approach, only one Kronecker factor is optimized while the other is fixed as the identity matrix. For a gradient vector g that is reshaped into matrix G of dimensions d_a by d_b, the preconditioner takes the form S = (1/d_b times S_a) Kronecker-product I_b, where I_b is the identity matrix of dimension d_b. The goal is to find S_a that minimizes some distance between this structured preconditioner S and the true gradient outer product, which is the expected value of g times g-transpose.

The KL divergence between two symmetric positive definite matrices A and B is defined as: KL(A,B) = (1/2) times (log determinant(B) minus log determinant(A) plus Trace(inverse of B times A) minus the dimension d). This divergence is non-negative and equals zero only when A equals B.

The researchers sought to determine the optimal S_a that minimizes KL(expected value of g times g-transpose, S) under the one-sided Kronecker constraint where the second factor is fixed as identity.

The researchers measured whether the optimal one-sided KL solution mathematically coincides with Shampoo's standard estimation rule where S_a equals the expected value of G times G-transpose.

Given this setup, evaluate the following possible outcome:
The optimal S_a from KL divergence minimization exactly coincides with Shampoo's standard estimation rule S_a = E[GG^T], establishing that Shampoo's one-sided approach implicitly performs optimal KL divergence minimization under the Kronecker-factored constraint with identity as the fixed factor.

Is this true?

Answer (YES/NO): YES